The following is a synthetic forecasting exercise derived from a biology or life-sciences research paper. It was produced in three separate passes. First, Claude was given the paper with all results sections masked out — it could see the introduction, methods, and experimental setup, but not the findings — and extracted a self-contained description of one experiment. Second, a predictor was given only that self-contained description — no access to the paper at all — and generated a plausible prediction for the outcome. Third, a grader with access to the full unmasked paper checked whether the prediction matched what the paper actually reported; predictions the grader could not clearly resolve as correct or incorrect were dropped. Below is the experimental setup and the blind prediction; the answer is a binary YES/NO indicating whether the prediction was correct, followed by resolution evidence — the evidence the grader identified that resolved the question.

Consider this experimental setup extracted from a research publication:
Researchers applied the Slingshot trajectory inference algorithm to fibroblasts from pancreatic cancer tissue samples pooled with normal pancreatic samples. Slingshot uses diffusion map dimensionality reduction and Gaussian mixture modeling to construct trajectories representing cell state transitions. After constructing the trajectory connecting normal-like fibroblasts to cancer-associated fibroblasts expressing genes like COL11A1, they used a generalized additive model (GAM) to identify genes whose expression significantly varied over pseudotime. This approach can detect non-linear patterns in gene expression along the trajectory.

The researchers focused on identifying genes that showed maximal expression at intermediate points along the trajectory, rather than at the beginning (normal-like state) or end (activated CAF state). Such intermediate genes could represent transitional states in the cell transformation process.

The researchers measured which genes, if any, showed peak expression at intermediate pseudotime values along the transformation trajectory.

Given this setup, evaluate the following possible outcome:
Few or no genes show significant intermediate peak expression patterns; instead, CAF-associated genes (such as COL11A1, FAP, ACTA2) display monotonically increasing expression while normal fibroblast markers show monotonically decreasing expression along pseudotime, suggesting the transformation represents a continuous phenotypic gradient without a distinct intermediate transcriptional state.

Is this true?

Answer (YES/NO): NO